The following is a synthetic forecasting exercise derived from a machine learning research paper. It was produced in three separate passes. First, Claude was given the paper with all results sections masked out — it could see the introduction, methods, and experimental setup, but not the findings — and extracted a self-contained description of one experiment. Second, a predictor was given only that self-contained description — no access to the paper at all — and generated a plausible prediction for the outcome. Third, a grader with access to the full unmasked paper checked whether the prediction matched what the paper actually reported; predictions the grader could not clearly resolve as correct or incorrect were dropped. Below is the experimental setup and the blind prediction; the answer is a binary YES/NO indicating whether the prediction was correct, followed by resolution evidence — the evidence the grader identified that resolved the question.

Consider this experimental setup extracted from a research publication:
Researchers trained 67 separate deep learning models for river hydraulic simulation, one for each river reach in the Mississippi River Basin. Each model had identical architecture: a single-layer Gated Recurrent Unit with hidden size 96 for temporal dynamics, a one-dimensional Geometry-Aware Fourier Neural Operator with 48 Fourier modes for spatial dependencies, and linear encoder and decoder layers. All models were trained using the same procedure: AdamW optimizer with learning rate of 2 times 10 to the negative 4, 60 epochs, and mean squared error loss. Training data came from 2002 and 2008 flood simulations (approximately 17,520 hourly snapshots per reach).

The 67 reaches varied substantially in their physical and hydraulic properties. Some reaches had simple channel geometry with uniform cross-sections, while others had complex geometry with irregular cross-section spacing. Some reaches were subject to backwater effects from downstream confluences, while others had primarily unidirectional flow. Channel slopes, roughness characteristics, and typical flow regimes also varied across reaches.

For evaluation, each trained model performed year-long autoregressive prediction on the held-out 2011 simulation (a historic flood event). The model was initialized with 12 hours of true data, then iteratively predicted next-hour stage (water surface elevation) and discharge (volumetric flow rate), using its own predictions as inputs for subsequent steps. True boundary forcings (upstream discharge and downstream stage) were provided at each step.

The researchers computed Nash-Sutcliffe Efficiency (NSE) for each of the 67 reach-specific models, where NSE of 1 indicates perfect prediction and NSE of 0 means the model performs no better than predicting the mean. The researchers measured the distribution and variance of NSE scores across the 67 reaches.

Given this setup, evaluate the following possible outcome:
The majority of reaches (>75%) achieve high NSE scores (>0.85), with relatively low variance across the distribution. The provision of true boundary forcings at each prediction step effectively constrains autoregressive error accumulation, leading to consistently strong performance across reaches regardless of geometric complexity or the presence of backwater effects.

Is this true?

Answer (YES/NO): NO